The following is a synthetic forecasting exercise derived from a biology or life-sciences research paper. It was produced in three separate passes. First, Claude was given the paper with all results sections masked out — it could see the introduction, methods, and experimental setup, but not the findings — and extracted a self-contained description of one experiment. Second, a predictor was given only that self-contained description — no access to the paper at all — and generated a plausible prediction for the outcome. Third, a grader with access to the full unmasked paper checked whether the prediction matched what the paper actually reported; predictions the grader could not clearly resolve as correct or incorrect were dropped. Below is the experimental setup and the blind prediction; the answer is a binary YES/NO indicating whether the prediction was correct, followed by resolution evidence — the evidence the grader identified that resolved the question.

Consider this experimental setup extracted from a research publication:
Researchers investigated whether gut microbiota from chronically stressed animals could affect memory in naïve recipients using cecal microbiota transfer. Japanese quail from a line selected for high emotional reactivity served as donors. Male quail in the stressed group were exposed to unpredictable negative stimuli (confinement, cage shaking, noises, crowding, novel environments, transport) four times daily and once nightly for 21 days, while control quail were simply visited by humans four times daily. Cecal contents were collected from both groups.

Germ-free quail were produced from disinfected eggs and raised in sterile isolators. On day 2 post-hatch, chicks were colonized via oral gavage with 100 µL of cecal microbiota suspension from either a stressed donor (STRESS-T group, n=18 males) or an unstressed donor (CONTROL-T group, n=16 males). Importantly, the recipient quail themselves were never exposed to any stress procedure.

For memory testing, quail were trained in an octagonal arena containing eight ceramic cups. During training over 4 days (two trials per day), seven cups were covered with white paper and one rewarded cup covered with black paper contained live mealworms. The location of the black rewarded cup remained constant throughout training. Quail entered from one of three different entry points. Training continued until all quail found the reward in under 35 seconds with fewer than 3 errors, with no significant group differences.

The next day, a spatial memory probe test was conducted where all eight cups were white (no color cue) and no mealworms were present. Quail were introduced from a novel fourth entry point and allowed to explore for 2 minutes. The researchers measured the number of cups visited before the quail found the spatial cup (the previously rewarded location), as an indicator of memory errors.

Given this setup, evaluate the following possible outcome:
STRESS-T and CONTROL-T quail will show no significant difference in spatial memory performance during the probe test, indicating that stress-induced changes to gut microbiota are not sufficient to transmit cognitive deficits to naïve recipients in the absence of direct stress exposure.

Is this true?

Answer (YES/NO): NO